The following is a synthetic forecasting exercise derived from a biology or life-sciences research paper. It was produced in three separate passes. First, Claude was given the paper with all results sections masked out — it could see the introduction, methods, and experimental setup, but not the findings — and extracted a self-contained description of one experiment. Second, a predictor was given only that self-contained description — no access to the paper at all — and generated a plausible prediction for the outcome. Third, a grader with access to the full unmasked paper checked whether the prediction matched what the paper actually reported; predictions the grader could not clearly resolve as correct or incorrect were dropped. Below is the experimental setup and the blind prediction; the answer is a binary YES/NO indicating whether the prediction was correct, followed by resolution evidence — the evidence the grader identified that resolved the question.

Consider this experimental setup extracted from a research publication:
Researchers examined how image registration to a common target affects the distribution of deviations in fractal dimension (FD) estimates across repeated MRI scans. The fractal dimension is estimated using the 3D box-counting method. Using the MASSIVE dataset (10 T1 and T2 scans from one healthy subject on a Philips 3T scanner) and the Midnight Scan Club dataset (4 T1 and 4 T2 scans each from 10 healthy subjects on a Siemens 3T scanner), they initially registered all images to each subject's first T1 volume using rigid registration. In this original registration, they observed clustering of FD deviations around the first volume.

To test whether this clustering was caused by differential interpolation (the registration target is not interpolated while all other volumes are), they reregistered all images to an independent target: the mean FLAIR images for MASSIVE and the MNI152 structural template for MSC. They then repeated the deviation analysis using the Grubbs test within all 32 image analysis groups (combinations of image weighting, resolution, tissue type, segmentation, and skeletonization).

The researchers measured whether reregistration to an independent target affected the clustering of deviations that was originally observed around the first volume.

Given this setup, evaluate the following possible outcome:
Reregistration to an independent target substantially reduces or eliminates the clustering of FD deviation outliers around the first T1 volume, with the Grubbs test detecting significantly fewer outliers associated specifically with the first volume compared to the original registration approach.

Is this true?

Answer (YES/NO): YES